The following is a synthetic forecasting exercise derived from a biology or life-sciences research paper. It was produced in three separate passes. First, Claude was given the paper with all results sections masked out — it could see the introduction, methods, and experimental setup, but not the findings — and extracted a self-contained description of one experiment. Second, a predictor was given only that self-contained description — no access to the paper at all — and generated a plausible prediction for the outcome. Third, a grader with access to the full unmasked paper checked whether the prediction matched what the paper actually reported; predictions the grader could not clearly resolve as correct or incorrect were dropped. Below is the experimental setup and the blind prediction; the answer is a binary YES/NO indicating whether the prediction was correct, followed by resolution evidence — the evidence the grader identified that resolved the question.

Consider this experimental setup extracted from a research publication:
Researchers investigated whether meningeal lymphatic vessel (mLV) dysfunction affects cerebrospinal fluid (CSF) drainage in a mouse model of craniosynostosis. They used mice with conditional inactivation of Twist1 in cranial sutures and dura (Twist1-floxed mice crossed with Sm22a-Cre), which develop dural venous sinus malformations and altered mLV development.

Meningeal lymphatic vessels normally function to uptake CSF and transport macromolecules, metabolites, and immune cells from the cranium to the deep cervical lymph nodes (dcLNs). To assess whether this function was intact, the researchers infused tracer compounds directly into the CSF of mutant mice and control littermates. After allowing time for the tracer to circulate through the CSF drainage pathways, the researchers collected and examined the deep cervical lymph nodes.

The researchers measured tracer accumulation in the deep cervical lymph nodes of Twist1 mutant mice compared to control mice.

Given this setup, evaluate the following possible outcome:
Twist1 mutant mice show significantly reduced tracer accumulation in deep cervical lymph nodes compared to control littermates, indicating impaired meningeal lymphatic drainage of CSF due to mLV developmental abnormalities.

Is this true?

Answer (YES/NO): YES